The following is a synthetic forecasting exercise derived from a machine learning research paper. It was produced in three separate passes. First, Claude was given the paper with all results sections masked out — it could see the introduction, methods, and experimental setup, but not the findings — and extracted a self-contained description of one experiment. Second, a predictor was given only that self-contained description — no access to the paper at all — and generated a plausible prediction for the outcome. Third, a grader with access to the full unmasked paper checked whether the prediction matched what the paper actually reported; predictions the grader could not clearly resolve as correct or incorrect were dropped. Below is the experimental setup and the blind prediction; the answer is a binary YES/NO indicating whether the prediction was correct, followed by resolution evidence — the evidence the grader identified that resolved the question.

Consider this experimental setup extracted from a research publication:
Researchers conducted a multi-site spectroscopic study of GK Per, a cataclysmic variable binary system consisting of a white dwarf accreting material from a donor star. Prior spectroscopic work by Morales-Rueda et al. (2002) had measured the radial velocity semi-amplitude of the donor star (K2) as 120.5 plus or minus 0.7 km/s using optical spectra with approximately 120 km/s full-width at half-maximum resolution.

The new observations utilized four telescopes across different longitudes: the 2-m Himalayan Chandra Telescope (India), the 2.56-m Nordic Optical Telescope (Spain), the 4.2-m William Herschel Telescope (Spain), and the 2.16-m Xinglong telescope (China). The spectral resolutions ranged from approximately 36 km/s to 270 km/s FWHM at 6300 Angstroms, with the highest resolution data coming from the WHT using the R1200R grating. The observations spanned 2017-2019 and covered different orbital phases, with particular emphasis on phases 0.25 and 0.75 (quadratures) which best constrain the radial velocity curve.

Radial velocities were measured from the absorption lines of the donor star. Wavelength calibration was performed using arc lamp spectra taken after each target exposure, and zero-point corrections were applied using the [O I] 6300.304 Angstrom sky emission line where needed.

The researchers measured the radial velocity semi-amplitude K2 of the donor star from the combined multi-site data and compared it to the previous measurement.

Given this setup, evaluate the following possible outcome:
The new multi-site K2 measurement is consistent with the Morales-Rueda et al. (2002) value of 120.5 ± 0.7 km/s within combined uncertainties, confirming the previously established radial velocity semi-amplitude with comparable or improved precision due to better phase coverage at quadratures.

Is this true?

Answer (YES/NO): NO